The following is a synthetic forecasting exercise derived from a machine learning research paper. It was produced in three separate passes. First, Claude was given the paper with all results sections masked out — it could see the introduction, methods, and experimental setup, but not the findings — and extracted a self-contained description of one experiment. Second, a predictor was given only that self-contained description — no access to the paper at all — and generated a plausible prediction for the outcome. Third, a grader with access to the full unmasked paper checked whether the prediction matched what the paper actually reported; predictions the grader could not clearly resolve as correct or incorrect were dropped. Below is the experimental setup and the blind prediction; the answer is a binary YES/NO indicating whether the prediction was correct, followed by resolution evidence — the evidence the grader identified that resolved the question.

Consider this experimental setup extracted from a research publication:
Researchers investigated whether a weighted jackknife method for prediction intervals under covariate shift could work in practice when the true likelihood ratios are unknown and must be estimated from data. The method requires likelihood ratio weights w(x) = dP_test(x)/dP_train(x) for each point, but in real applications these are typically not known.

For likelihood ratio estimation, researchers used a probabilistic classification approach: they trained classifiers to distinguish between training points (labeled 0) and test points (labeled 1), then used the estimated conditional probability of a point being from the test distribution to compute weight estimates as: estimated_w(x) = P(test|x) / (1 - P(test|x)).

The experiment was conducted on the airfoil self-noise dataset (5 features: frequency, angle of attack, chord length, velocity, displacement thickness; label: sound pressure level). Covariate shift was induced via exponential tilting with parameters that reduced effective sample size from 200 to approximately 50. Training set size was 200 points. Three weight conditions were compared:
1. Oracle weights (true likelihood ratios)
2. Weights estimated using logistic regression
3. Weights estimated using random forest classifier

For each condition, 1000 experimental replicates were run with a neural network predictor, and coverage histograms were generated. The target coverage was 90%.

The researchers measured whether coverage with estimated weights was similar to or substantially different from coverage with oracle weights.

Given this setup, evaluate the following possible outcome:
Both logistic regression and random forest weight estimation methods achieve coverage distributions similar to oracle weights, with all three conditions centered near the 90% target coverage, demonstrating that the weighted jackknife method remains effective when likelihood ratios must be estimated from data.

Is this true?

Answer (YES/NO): YES